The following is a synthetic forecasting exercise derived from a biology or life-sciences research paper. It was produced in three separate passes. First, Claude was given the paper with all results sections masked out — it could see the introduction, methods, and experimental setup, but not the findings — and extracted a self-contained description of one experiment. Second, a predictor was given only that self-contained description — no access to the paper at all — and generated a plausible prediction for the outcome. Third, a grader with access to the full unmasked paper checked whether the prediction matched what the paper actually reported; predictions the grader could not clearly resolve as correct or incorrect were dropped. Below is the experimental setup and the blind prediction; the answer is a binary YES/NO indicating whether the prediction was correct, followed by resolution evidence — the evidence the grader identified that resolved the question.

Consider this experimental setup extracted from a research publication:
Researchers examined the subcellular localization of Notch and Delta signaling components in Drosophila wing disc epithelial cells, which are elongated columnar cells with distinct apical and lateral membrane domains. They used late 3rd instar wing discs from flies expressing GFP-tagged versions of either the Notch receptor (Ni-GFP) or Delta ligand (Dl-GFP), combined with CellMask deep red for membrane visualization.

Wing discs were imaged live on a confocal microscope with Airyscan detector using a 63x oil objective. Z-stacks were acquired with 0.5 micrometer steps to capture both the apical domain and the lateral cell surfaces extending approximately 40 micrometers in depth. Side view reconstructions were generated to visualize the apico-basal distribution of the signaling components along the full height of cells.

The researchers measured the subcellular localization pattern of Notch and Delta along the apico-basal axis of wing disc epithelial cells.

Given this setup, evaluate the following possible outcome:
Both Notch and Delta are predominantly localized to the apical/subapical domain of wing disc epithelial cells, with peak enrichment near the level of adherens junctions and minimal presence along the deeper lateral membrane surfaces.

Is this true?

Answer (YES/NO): NO